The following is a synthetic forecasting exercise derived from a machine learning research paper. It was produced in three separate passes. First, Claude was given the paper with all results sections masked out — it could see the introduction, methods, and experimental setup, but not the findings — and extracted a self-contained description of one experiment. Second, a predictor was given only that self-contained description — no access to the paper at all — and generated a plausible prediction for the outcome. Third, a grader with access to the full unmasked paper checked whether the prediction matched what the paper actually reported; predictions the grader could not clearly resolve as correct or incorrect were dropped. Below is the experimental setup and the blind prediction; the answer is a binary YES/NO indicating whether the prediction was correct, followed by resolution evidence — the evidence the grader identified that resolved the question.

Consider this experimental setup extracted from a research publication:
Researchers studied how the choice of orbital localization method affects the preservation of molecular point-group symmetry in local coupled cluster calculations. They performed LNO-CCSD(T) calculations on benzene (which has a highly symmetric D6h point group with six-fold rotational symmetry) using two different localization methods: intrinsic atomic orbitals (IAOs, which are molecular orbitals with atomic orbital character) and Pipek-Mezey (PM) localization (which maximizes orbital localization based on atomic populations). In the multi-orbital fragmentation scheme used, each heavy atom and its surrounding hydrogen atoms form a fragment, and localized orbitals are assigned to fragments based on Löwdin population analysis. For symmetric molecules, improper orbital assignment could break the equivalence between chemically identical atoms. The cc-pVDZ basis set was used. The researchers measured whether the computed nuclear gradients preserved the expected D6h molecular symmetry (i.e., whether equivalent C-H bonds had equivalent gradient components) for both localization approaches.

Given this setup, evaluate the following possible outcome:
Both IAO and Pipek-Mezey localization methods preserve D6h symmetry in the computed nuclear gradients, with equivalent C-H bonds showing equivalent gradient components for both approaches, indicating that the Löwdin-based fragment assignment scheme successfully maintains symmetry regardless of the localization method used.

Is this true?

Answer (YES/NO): NO